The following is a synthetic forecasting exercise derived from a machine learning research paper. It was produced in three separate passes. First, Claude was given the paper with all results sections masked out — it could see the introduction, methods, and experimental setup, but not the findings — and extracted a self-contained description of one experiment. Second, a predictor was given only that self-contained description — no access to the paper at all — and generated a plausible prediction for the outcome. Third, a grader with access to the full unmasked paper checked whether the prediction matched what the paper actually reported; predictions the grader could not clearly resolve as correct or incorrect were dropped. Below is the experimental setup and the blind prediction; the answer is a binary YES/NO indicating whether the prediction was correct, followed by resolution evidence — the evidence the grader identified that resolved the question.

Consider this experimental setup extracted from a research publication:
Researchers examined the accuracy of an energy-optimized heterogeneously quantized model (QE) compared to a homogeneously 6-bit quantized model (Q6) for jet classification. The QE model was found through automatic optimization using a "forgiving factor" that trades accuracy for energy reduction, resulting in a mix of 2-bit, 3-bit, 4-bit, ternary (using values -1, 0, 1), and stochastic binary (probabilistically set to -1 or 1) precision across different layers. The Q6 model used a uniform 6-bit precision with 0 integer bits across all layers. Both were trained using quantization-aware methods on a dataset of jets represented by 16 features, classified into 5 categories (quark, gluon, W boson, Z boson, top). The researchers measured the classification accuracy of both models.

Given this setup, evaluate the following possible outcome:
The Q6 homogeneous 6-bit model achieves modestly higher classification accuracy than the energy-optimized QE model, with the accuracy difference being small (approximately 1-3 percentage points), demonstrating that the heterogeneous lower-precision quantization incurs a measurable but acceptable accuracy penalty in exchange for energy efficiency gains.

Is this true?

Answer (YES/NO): YES